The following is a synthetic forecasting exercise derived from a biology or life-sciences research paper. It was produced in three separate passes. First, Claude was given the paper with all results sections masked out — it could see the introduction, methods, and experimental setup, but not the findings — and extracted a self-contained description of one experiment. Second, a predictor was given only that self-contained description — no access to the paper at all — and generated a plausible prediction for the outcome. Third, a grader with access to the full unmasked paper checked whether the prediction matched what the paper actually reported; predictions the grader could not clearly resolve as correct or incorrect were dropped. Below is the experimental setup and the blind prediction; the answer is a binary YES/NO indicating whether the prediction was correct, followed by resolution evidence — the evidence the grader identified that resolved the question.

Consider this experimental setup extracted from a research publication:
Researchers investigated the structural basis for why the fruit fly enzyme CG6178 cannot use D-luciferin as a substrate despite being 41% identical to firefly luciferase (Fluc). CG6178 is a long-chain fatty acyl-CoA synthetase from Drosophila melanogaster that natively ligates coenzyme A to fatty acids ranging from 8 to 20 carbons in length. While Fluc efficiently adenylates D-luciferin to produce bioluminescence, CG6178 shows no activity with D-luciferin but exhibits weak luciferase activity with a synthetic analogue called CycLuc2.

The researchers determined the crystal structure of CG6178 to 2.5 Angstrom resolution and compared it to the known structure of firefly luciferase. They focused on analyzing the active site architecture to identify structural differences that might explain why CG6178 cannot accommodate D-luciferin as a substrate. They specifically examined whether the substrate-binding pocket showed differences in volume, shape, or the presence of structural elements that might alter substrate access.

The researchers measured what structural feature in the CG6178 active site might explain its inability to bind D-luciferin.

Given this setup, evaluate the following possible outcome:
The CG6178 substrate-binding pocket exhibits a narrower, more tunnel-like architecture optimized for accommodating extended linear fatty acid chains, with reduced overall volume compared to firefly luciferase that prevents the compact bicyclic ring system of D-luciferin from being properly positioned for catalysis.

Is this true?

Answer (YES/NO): NO